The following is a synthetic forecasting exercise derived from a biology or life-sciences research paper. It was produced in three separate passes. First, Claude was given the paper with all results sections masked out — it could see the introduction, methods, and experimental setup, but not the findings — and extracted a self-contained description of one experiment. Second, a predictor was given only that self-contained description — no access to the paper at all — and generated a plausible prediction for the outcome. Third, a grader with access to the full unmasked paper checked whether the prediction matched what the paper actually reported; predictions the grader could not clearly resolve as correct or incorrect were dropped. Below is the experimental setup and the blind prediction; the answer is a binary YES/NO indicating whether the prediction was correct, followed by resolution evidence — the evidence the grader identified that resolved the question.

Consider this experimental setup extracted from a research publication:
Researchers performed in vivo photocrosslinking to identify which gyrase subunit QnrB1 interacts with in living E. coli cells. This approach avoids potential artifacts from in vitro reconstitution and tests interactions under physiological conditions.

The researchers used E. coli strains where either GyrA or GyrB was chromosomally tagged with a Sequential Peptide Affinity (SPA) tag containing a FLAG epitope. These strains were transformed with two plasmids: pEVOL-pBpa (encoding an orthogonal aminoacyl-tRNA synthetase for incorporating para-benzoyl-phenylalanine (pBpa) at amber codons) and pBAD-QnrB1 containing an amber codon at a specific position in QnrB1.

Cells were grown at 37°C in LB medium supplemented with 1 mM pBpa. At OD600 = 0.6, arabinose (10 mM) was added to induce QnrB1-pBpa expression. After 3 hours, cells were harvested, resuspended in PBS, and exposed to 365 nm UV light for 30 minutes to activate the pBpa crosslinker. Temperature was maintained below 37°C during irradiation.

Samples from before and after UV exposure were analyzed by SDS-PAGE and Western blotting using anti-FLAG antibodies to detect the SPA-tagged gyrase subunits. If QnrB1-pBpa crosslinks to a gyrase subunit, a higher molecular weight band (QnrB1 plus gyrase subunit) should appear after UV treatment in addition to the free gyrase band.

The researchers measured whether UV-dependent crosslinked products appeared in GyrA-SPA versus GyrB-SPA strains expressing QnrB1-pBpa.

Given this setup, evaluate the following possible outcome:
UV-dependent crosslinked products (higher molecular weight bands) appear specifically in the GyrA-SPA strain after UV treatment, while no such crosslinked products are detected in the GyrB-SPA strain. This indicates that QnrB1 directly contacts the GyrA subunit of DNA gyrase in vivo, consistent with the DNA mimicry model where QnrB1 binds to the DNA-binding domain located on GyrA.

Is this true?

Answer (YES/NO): NO